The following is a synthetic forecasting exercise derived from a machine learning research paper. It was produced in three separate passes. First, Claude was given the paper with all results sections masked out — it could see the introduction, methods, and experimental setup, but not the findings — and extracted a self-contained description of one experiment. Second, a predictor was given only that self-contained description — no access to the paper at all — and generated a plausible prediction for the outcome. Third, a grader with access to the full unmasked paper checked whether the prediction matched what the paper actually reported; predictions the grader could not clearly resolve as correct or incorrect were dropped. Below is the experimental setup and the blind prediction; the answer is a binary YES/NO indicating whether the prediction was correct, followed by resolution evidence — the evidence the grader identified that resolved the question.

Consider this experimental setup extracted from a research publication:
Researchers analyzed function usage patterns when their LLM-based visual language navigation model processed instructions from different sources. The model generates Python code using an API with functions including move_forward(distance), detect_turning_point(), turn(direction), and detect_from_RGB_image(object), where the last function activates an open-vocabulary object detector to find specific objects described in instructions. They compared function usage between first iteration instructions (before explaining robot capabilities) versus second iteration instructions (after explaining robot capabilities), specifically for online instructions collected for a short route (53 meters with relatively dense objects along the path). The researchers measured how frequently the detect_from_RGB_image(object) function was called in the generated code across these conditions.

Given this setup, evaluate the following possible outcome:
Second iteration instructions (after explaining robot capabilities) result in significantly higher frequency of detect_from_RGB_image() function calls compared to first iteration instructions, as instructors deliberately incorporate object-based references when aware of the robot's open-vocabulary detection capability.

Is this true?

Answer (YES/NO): YES